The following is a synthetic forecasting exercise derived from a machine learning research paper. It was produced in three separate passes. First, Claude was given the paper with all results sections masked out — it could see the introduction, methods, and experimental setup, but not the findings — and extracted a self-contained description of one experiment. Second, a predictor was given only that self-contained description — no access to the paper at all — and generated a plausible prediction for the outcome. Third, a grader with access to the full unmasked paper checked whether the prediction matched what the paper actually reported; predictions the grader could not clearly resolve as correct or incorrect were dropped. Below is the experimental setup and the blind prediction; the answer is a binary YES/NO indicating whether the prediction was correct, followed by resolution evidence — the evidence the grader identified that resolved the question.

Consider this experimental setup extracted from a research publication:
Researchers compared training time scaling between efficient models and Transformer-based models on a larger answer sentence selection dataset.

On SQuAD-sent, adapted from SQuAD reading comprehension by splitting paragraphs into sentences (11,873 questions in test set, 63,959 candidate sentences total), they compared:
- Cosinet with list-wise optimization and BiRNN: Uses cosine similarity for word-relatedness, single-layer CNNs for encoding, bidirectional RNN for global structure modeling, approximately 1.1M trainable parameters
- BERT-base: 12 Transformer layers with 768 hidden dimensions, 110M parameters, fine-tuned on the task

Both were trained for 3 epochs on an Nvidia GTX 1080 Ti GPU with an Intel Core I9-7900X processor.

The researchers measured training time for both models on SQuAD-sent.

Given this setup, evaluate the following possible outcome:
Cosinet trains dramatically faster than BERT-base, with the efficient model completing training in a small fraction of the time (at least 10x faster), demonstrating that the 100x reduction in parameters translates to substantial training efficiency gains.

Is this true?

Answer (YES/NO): YES